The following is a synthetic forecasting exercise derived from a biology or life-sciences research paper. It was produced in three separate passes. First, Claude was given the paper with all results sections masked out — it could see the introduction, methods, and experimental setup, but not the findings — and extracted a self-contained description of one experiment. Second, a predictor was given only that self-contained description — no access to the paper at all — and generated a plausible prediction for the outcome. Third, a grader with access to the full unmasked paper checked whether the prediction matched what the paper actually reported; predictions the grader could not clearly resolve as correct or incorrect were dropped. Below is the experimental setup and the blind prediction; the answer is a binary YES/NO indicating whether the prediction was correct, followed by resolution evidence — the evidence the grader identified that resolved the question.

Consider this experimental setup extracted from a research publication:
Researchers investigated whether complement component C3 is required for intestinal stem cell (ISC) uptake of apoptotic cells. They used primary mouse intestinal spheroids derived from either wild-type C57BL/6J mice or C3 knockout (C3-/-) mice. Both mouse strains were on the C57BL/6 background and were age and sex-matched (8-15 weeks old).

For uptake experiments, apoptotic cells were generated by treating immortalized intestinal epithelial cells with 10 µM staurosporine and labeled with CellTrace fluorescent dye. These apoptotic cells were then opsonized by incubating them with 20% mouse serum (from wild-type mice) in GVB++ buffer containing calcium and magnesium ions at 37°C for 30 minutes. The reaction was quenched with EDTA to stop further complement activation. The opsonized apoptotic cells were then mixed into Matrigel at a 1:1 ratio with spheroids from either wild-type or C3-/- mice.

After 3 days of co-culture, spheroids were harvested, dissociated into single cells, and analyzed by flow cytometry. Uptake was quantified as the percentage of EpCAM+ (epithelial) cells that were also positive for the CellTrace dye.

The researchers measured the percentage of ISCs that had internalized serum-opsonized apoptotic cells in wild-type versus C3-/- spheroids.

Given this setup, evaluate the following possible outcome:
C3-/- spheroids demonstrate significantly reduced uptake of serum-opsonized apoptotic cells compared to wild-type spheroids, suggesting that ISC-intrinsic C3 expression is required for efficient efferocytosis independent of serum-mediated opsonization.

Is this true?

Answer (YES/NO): NO